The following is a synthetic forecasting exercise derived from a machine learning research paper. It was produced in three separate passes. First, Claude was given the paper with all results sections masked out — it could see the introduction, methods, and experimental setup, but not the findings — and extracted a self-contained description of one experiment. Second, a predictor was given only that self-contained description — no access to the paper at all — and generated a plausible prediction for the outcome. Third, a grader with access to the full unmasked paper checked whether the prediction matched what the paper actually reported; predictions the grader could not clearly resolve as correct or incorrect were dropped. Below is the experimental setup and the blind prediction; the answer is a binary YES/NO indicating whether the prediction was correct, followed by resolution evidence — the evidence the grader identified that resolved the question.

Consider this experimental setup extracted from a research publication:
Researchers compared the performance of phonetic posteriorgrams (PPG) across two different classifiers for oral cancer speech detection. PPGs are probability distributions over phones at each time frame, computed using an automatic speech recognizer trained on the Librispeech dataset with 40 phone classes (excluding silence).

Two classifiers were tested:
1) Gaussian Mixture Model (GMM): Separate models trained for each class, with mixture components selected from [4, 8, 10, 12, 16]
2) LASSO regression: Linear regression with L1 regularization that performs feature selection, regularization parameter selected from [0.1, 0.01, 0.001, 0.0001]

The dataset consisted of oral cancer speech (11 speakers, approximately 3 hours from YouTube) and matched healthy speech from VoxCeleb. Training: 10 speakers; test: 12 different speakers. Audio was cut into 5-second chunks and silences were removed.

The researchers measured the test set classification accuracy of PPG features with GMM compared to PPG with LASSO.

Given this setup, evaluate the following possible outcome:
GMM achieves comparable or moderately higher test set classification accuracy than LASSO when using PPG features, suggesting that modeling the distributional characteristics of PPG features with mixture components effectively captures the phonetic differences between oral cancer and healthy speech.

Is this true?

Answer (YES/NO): NO